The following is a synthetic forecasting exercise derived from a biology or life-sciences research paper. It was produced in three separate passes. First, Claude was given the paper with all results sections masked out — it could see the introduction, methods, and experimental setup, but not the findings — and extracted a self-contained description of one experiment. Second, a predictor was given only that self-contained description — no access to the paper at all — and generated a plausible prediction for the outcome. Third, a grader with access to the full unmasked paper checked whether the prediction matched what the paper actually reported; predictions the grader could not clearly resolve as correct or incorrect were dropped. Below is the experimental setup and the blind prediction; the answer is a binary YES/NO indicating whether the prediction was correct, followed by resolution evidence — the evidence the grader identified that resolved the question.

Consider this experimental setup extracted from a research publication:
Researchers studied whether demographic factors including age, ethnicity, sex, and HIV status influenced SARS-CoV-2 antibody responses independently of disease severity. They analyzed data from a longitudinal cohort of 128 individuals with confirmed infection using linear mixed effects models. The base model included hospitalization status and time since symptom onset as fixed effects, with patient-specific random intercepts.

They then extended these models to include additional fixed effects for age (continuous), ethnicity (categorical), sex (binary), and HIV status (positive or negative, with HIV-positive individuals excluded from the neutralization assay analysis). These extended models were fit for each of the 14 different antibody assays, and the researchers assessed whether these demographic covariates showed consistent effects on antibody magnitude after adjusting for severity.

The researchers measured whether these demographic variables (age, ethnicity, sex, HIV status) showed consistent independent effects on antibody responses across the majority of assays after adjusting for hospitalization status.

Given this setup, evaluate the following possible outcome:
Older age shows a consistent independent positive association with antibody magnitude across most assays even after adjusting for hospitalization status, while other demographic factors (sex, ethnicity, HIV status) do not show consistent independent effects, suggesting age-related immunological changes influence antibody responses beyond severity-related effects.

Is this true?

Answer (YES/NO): NO